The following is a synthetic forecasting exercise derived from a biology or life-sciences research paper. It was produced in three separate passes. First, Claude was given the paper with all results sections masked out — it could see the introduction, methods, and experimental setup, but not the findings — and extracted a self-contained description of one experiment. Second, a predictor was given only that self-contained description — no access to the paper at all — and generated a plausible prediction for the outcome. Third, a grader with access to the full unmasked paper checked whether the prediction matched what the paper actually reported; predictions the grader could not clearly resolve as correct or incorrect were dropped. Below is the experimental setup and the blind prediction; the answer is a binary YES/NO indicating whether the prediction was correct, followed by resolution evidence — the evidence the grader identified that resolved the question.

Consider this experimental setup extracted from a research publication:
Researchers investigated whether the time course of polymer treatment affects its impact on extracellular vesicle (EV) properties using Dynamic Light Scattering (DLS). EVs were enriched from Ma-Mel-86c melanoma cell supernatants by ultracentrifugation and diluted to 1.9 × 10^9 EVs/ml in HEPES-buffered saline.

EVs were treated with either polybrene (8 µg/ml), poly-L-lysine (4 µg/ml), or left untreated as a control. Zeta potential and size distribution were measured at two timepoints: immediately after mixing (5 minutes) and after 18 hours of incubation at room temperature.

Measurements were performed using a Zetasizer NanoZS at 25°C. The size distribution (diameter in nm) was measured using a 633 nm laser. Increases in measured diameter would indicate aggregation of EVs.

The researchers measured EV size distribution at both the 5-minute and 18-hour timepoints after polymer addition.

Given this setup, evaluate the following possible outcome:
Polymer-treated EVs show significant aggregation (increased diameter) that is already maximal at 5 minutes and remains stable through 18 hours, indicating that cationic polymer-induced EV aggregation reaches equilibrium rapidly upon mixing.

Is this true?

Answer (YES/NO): NO